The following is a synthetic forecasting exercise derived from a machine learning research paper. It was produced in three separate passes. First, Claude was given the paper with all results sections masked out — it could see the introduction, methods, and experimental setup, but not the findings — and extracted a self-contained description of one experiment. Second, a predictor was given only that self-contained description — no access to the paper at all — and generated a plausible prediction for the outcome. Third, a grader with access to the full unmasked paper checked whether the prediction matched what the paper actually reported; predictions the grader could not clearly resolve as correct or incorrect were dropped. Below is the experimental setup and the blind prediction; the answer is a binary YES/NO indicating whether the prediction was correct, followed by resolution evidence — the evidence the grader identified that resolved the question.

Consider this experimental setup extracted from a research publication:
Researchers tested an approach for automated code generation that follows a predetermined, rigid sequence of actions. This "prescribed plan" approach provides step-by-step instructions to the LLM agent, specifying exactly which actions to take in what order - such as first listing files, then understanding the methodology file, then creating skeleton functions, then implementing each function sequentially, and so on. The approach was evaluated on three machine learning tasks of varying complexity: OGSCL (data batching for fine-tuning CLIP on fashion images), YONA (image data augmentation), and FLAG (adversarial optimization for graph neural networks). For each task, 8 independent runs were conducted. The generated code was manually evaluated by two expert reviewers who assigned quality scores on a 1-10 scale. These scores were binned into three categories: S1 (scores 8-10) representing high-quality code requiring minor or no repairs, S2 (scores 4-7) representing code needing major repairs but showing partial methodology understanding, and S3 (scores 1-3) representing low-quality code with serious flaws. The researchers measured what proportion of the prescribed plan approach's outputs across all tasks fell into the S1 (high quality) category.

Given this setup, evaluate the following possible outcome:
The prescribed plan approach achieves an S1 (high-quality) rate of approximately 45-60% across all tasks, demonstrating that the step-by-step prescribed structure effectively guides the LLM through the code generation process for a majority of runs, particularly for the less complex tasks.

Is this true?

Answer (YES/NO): NO